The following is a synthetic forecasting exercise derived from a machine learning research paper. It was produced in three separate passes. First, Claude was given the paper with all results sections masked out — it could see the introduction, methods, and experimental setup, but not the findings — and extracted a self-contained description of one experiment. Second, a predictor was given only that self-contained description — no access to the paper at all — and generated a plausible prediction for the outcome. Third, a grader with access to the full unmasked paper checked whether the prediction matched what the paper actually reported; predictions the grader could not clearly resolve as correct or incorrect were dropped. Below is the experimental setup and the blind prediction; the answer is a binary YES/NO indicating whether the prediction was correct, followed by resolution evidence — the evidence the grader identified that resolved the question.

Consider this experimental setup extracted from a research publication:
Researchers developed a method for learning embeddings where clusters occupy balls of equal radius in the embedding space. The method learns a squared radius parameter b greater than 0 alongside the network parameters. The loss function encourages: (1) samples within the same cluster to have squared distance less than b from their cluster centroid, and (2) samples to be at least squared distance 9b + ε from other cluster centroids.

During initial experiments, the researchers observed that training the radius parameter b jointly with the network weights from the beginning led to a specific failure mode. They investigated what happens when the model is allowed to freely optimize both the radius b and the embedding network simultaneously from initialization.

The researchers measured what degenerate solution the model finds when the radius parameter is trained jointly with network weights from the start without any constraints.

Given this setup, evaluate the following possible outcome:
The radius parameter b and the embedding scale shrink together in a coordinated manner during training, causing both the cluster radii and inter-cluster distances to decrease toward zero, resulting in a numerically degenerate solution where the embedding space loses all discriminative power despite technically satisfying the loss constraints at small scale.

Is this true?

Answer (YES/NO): NO